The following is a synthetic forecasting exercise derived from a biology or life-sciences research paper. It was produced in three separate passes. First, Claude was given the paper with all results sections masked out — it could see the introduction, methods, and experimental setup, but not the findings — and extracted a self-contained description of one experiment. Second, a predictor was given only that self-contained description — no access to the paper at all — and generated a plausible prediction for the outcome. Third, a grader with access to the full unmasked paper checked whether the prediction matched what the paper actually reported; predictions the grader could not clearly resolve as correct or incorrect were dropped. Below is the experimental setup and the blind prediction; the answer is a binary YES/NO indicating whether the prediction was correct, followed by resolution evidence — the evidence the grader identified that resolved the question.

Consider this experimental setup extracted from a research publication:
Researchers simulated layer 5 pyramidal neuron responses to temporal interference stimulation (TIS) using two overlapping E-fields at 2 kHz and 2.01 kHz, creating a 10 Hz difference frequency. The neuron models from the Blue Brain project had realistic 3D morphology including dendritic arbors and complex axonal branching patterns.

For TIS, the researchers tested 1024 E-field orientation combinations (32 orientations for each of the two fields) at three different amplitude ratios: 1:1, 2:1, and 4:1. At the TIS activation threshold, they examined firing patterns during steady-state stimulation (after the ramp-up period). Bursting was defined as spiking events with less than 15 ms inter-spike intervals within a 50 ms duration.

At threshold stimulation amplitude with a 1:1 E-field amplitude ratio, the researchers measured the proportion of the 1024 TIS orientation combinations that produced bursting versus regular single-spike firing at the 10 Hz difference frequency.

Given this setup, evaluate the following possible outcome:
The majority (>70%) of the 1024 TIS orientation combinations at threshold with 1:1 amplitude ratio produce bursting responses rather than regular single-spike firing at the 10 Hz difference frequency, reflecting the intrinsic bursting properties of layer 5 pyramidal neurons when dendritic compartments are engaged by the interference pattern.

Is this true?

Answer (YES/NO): NO